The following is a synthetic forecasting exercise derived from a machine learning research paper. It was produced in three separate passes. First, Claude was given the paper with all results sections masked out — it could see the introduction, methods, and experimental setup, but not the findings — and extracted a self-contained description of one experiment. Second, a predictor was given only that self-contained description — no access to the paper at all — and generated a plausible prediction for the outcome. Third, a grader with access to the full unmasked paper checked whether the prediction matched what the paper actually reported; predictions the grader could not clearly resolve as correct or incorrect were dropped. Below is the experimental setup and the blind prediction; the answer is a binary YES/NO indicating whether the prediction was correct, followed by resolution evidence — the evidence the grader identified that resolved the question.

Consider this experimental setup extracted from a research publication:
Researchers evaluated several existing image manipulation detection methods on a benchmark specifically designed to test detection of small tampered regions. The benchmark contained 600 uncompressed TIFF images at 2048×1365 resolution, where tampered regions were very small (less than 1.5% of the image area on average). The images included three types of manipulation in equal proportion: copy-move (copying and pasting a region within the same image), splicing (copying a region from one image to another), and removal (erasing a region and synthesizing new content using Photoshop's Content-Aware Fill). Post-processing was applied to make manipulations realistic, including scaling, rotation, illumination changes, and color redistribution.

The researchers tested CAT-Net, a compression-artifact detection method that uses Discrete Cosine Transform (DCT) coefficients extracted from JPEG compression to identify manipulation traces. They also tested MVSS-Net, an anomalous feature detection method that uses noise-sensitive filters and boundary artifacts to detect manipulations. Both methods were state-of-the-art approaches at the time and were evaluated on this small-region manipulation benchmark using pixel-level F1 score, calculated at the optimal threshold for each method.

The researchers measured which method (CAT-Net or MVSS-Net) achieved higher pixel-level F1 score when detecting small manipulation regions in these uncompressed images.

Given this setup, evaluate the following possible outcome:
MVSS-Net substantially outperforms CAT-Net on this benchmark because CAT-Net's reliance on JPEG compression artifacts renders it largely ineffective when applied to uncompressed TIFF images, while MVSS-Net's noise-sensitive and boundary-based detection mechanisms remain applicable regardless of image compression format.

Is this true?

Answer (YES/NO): NO